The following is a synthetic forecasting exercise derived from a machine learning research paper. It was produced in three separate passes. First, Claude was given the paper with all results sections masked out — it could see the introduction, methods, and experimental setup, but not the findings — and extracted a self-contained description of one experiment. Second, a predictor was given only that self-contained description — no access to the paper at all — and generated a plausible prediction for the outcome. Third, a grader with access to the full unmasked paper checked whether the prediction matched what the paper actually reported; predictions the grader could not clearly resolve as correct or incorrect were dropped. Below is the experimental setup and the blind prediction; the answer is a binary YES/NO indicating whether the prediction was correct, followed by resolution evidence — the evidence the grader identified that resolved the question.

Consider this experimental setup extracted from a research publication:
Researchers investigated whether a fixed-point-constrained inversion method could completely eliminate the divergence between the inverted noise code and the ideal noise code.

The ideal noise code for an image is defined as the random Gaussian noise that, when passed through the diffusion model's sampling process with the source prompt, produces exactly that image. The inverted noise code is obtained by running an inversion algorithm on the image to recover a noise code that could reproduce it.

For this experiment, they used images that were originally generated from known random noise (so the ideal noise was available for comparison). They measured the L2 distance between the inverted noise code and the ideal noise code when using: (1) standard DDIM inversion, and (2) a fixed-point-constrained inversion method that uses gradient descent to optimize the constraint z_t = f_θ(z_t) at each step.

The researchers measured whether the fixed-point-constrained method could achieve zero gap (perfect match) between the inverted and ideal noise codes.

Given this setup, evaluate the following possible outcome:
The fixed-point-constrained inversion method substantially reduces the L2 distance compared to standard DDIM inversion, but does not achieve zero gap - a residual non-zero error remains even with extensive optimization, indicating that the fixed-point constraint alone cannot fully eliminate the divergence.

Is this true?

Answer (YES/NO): YES